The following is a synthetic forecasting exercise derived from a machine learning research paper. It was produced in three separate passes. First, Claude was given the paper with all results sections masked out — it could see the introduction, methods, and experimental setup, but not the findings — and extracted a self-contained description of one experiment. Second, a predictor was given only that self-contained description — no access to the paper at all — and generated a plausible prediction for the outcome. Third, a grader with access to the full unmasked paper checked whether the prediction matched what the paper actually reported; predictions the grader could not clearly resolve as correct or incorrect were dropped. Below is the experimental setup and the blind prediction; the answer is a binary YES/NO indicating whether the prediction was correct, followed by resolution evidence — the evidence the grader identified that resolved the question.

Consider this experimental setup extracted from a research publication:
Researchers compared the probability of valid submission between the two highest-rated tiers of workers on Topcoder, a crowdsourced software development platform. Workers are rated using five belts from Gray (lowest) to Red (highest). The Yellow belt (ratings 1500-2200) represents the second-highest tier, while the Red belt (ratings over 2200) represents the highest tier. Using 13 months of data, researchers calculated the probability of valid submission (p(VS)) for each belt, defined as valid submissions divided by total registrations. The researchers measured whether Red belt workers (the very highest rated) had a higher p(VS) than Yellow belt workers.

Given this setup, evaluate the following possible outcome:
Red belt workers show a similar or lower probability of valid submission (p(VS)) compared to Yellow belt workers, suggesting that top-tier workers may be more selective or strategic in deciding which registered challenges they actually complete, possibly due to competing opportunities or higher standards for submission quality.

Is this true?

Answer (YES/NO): YES